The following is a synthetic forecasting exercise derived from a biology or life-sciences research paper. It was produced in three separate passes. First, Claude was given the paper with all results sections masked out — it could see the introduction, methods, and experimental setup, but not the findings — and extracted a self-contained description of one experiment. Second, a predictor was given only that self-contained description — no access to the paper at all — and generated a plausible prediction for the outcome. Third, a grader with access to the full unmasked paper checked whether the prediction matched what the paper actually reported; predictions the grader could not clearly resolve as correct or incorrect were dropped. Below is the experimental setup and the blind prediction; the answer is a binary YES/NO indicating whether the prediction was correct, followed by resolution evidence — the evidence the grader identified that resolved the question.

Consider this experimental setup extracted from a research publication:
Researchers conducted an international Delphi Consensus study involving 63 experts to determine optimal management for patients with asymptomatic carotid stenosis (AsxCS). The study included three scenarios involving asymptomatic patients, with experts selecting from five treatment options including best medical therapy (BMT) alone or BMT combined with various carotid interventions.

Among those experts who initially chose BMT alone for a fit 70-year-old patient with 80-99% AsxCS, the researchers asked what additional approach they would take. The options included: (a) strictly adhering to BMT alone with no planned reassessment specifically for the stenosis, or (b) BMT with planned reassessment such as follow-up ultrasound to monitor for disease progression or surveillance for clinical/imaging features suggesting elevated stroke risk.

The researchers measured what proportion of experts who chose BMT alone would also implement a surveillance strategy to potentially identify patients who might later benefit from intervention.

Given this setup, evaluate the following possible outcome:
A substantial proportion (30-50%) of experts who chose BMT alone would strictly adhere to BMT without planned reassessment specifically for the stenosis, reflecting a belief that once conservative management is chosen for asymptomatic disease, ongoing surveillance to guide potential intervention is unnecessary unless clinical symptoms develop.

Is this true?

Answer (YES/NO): NO